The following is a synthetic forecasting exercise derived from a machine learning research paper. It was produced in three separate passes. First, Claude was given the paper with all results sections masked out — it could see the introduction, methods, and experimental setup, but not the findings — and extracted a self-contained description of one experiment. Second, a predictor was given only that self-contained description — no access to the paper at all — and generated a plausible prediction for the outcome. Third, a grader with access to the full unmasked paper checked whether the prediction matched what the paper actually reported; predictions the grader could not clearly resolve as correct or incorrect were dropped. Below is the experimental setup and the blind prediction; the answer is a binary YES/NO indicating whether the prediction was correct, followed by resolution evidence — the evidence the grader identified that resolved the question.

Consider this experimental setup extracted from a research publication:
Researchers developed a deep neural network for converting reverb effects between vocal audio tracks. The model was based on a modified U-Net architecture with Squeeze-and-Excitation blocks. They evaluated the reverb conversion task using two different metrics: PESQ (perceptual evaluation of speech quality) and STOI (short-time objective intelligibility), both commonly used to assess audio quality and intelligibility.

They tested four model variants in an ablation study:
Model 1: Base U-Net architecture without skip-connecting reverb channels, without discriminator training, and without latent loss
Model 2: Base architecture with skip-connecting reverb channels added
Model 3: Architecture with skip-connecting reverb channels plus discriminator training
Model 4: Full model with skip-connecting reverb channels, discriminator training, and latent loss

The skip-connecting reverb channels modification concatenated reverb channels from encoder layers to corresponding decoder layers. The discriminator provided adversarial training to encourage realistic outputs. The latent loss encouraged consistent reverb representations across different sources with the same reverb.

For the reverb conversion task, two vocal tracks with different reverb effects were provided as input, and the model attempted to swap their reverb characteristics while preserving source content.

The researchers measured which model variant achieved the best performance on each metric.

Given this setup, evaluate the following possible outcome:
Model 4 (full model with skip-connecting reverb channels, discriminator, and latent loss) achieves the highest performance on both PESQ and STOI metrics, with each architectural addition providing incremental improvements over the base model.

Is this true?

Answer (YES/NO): NO